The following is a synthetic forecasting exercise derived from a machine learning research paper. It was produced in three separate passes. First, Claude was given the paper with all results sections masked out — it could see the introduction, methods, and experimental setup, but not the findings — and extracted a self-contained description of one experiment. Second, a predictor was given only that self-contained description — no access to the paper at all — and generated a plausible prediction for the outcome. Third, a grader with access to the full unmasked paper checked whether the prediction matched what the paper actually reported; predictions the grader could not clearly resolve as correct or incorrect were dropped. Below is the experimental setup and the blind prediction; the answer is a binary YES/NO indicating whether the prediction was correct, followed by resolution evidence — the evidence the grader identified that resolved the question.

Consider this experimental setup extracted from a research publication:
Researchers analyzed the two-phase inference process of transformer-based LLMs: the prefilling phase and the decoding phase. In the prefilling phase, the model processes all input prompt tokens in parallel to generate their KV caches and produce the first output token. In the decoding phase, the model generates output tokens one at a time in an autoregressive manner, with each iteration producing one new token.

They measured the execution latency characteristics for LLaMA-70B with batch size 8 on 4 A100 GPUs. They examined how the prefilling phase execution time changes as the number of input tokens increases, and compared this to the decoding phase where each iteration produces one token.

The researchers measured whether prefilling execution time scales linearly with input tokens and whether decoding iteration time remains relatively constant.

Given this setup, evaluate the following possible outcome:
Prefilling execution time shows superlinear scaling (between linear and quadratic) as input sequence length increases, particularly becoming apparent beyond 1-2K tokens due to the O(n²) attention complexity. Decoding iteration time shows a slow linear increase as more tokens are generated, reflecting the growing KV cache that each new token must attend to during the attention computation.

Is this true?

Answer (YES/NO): NO